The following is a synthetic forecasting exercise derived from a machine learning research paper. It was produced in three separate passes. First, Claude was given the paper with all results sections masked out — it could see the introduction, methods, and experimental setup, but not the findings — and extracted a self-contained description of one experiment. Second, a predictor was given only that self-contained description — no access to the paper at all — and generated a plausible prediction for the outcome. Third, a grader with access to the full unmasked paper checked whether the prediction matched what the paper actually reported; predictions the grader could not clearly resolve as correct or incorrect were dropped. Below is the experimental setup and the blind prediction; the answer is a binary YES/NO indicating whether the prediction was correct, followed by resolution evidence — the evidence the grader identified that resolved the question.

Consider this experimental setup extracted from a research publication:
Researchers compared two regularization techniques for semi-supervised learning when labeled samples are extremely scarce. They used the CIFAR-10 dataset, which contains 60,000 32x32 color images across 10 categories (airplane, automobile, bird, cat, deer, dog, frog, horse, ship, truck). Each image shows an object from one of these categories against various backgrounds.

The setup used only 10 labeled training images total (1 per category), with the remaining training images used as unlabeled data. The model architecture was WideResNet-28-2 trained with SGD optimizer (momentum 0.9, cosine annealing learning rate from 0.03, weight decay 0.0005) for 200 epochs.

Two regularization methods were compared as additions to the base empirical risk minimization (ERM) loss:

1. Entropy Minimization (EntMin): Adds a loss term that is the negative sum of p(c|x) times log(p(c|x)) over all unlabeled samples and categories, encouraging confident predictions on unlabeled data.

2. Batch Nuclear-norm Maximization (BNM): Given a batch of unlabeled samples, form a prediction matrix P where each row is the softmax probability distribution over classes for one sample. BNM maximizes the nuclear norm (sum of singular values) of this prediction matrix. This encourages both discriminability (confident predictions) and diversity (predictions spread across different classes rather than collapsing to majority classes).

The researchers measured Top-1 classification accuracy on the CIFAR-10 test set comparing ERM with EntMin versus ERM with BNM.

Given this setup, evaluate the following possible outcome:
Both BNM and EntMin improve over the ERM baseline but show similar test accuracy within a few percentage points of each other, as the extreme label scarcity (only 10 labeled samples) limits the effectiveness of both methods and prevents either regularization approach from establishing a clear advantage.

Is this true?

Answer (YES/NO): NO